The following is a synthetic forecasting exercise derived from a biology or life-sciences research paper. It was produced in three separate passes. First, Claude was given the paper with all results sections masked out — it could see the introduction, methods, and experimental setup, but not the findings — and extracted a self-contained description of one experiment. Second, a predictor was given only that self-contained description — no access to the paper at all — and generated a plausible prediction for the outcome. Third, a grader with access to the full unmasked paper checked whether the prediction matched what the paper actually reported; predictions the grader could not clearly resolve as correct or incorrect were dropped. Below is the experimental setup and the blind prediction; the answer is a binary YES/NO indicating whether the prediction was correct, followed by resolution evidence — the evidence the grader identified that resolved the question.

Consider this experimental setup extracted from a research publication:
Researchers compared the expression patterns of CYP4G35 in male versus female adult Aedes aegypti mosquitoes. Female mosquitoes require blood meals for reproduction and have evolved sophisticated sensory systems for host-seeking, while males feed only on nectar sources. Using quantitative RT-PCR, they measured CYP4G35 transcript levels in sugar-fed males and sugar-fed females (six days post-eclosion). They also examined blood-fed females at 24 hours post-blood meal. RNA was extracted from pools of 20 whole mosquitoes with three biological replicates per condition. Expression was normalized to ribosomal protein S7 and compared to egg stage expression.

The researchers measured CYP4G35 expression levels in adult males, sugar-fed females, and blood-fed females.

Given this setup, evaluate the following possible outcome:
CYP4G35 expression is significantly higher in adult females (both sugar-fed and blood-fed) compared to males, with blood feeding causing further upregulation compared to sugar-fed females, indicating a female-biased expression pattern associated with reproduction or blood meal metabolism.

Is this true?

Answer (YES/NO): NO